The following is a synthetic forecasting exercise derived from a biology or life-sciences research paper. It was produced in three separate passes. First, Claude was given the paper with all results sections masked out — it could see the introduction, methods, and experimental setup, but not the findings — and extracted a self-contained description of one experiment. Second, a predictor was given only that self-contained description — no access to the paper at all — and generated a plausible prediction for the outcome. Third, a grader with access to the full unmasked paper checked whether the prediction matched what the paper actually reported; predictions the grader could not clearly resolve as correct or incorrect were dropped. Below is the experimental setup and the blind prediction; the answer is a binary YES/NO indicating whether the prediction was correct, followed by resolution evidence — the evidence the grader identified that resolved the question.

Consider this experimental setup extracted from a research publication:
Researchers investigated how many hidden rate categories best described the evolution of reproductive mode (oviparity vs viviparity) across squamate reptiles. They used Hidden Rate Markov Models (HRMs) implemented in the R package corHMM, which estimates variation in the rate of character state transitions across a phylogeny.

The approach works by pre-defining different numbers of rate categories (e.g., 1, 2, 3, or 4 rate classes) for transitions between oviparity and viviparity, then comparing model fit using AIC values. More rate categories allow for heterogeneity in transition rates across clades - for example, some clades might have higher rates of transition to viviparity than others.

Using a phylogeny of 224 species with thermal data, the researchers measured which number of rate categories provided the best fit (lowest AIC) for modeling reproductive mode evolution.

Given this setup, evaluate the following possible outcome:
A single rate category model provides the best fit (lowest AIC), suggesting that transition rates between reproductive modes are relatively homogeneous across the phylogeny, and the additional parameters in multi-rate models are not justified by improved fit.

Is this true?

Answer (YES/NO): NO